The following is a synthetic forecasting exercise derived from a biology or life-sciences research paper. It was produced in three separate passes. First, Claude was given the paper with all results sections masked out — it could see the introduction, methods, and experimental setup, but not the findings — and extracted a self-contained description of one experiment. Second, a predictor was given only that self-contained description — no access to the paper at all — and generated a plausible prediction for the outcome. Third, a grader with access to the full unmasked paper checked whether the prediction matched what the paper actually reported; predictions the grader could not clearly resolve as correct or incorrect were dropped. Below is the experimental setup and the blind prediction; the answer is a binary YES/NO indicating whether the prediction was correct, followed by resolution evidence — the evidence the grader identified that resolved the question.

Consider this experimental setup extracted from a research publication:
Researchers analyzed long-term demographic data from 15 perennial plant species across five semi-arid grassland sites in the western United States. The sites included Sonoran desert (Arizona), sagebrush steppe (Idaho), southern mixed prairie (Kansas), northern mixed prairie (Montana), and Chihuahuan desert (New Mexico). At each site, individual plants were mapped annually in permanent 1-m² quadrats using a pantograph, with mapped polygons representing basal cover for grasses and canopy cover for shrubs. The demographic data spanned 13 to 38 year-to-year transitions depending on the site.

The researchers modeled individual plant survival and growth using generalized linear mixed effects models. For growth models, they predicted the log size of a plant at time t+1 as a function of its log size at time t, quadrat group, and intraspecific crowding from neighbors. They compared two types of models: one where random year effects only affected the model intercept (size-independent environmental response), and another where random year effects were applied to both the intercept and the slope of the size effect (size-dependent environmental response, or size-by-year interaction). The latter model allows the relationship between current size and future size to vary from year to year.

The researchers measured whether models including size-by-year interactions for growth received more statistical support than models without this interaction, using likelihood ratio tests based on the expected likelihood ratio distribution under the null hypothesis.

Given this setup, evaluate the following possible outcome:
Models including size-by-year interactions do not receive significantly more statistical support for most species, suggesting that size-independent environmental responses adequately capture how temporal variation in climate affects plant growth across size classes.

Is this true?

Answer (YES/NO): NO